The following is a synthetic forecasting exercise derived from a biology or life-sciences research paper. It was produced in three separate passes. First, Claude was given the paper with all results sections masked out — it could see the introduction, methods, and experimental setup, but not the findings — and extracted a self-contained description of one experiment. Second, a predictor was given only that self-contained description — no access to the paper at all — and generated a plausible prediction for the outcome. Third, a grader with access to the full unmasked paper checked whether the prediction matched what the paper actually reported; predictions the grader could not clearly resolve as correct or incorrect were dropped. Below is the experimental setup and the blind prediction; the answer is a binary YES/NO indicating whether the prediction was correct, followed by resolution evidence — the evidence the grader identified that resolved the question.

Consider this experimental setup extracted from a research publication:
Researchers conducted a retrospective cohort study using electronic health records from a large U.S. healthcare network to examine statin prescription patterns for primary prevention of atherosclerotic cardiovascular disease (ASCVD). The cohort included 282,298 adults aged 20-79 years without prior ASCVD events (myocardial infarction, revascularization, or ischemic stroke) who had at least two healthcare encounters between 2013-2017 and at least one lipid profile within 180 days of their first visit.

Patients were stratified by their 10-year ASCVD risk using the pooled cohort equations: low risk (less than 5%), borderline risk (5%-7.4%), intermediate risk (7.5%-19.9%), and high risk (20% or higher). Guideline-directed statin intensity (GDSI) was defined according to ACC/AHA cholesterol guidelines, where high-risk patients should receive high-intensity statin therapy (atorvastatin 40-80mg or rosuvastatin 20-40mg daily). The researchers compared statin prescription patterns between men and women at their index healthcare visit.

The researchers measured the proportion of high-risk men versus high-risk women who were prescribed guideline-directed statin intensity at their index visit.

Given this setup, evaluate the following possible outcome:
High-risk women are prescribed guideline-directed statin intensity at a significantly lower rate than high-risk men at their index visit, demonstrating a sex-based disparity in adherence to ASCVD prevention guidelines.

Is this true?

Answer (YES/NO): NO